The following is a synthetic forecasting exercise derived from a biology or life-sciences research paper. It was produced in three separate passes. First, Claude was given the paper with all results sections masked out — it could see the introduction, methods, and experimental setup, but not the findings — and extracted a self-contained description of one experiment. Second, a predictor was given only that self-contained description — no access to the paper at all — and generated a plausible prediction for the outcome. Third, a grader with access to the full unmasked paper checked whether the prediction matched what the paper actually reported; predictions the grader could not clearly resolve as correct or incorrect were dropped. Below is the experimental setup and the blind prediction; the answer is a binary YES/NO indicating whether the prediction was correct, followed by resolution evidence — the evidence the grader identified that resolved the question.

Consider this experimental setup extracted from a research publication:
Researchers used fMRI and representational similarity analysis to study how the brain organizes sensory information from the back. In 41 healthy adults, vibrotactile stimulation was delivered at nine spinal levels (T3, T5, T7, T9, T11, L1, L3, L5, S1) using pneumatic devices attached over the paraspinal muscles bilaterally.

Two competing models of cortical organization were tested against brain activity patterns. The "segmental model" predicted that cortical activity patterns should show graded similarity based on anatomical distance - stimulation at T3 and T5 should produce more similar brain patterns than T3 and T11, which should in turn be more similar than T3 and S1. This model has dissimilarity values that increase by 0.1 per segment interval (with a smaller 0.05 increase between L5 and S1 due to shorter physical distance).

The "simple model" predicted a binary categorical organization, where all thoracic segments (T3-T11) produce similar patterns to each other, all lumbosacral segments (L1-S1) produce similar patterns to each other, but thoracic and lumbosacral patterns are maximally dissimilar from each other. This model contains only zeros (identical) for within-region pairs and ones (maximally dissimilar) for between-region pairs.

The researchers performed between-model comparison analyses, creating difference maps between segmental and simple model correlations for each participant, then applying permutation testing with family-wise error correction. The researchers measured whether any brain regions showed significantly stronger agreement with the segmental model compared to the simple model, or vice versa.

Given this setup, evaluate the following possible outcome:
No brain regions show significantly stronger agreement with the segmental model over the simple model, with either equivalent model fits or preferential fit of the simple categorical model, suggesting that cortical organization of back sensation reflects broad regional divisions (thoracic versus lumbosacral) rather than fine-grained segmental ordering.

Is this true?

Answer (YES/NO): NO